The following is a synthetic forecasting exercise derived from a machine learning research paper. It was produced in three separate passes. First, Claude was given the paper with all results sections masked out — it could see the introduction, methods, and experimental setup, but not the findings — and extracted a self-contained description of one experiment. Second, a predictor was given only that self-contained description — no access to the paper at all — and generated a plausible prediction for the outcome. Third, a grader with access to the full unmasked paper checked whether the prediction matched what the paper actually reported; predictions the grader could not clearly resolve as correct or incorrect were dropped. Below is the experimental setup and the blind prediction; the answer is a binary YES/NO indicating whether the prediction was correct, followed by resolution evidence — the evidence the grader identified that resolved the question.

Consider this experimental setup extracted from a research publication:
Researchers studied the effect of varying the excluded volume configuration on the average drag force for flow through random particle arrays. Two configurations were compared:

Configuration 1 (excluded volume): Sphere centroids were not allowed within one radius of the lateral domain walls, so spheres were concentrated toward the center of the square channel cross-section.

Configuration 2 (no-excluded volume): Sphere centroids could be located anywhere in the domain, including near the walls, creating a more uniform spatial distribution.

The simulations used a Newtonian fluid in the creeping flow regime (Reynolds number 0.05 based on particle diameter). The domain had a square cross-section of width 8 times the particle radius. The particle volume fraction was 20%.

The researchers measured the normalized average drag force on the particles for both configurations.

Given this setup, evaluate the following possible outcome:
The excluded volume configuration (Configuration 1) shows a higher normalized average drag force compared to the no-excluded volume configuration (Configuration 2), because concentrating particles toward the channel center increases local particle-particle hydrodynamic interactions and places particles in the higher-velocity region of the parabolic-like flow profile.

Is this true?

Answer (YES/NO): NO